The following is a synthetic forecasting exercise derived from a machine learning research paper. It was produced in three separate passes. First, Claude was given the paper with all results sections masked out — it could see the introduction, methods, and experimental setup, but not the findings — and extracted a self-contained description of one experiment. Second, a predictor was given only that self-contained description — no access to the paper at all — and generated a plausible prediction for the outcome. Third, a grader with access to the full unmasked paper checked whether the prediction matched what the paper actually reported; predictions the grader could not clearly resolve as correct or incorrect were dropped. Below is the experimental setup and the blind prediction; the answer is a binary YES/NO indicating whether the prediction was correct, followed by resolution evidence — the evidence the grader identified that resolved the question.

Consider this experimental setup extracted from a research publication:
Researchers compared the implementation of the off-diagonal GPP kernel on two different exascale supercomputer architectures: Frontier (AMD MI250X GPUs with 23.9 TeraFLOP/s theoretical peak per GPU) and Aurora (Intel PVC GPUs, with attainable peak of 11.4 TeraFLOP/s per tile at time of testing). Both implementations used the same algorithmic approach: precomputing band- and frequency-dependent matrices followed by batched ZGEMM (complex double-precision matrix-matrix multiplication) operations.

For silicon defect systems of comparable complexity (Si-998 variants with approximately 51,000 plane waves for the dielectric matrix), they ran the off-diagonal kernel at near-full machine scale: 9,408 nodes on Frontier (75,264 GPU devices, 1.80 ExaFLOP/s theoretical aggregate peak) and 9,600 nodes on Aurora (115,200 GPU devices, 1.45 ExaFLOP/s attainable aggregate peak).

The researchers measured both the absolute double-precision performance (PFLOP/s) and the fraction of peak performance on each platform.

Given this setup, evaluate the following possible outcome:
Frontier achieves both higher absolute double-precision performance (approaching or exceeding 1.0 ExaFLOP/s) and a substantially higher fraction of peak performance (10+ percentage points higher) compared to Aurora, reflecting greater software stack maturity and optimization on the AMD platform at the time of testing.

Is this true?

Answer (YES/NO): YES